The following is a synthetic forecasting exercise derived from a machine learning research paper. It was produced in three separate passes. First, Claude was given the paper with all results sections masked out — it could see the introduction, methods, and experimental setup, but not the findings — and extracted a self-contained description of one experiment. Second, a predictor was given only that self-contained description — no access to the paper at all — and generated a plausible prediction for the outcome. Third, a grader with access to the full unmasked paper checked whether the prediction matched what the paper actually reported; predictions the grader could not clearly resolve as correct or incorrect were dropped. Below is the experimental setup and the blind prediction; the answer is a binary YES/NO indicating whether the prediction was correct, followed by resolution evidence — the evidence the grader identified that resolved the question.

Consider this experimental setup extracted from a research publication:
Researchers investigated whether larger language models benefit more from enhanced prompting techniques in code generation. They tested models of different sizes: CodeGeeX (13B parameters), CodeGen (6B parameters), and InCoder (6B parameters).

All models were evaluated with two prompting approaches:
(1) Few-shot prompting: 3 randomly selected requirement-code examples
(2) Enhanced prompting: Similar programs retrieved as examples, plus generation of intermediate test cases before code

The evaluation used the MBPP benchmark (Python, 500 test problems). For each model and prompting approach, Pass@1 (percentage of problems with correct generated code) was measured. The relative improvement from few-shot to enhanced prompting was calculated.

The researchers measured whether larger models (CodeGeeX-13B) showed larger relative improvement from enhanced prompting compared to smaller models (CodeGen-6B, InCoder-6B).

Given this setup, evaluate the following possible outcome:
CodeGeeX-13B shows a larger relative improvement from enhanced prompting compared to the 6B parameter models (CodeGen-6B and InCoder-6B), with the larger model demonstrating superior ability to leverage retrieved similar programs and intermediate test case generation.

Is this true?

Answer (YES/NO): NO